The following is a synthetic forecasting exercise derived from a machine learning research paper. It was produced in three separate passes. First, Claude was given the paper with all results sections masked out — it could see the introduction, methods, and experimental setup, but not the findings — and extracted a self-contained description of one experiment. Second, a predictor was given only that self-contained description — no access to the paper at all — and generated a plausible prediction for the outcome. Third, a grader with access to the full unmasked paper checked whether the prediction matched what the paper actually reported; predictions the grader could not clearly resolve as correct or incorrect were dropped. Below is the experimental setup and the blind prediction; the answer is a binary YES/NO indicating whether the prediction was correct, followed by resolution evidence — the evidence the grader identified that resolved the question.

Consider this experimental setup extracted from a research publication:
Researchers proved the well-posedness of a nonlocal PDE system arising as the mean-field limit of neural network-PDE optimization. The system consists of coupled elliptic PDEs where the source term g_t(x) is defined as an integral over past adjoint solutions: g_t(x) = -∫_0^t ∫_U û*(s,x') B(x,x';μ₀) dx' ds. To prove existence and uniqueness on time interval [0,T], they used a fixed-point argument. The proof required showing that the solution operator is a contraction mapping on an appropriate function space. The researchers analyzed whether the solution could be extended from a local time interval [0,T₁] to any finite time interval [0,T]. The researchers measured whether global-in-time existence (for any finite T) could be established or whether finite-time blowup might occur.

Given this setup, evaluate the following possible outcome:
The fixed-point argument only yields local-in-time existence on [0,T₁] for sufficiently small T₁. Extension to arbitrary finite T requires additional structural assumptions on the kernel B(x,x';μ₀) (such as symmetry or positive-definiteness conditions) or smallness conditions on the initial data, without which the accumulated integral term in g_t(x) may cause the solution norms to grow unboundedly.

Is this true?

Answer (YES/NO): NO